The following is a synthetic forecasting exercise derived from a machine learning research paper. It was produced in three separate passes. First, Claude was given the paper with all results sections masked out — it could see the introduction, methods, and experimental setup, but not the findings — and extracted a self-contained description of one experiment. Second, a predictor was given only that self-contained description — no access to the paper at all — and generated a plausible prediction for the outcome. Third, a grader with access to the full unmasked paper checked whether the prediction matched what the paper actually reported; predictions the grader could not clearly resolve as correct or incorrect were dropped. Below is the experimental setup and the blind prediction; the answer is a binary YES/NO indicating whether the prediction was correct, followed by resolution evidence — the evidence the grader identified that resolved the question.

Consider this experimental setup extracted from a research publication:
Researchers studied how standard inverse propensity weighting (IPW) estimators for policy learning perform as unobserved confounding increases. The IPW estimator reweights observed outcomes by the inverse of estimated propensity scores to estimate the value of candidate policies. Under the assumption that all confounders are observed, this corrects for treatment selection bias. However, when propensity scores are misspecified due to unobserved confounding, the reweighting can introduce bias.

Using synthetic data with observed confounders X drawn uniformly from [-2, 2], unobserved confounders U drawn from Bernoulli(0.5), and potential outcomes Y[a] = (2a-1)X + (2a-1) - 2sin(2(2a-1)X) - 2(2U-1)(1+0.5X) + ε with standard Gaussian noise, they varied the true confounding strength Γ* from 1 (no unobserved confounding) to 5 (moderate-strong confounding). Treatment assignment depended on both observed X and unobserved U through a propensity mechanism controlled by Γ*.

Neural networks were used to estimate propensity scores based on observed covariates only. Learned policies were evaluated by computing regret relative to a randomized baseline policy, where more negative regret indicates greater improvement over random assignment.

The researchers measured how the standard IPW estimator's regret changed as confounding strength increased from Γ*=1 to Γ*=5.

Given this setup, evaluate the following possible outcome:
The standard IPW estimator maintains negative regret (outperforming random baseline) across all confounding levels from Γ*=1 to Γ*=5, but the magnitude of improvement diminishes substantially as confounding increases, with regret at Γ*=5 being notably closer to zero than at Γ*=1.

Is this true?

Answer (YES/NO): YES